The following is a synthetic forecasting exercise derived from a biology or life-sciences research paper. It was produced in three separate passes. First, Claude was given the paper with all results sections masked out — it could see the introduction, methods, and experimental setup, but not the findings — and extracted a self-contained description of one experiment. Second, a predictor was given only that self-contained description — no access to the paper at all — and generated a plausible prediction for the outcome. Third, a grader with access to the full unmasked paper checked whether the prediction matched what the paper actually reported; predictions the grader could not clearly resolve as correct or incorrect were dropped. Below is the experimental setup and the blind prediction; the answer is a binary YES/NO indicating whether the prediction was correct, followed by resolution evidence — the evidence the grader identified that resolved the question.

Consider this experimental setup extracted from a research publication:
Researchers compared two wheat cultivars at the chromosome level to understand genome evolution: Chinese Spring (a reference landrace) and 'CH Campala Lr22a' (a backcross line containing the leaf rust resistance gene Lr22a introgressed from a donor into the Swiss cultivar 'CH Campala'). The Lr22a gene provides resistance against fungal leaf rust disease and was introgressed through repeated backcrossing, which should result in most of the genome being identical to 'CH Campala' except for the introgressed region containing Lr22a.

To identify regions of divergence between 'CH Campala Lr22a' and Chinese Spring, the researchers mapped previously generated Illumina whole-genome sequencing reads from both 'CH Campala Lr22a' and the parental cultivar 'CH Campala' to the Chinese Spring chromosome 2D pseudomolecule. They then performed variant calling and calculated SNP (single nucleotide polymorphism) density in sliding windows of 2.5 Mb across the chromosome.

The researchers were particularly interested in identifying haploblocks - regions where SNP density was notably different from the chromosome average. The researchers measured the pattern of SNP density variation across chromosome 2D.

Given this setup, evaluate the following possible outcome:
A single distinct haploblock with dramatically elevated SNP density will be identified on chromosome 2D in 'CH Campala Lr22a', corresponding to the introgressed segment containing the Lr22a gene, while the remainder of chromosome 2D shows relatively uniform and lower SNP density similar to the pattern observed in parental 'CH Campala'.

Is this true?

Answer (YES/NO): NO